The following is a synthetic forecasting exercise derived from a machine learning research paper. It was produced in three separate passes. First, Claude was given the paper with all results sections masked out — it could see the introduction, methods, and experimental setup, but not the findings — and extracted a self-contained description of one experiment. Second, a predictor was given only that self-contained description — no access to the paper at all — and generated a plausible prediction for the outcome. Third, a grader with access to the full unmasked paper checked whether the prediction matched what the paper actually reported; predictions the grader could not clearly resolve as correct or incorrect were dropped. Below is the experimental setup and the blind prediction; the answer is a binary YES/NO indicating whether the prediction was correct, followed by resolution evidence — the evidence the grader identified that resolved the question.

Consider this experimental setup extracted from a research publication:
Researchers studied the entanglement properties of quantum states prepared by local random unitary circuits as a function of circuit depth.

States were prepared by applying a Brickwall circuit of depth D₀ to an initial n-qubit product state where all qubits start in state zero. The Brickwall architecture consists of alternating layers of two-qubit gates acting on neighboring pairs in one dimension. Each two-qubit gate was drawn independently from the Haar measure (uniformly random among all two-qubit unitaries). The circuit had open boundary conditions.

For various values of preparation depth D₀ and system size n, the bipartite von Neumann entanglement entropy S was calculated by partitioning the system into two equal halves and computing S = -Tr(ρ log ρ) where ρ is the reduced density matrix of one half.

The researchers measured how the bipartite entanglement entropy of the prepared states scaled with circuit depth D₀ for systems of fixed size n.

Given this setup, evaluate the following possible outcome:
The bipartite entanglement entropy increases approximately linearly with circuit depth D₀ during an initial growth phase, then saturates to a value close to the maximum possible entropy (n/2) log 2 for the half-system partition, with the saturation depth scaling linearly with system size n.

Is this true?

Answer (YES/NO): YES